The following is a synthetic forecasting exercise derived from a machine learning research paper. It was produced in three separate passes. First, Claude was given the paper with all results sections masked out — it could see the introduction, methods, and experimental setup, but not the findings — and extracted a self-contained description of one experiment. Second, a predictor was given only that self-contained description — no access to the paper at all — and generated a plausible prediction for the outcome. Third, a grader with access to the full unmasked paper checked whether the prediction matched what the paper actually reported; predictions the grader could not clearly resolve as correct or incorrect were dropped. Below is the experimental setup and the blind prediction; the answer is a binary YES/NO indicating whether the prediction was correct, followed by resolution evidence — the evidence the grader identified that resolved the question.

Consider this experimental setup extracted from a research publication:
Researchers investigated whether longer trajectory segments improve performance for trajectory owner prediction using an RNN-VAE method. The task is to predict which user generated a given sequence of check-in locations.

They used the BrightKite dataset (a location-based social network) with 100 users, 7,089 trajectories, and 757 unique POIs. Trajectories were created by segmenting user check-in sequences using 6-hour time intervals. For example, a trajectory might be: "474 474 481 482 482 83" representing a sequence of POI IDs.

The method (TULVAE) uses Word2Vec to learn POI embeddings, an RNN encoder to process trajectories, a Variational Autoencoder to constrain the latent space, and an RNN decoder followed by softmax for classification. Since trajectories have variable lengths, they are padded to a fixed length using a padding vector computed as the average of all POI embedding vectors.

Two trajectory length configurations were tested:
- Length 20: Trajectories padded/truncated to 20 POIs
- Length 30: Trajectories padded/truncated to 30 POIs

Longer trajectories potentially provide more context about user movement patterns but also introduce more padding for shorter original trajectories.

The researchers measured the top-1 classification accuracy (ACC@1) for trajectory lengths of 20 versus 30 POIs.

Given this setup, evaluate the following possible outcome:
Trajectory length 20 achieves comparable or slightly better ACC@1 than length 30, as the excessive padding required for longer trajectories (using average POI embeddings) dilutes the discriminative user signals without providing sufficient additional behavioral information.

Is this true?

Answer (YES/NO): YES